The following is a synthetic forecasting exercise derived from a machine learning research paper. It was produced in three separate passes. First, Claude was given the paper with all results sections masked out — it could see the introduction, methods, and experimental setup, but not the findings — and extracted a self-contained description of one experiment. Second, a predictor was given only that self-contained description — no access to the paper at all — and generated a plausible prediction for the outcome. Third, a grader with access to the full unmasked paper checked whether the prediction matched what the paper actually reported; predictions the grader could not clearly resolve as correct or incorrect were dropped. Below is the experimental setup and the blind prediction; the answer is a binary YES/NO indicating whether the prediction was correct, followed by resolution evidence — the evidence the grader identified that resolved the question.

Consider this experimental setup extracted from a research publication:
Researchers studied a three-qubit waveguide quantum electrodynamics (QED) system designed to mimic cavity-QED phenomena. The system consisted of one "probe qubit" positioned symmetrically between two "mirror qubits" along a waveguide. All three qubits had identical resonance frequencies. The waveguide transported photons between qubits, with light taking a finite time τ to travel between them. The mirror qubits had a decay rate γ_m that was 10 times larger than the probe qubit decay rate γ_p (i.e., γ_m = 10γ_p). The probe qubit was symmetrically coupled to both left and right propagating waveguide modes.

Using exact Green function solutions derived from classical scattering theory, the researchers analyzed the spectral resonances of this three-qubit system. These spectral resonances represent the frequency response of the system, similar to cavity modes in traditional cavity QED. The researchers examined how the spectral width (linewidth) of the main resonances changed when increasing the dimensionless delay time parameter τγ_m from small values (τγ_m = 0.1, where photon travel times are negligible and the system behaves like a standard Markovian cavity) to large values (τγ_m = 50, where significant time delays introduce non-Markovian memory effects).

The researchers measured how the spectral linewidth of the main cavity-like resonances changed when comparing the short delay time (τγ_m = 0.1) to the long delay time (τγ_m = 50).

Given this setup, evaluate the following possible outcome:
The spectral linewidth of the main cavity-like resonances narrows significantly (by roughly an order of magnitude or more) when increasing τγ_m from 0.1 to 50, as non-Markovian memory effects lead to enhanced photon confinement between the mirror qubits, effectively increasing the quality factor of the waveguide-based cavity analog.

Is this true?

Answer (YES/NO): YES